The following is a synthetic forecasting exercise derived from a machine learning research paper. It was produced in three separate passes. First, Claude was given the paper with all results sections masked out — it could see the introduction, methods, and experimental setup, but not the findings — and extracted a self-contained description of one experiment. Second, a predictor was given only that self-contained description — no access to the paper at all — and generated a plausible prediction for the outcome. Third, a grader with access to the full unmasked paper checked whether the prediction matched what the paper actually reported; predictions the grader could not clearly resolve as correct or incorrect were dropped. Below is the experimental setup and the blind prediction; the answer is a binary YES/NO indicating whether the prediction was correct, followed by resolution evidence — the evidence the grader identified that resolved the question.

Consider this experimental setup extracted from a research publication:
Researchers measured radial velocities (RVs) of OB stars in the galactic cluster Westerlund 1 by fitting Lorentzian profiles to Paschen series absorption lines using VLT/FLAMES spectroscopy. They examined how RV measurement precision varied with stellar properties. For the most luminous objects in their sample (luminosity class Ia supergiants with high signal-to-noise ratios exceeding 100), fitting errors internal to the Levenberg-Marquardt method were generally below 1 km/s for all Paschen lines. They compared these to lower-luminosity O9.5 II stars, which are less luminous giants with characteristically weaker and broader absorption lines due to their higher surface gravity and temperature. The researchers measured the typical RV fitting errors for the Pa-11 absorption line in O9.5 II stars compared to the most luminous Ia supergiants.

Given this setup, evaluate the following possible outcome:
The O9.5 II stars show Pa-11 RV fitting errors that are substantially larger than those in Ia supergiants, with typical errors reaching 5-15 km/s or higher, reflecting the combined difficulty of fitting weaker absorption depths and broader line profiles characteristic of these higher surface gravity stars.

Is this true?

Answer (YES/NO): NO